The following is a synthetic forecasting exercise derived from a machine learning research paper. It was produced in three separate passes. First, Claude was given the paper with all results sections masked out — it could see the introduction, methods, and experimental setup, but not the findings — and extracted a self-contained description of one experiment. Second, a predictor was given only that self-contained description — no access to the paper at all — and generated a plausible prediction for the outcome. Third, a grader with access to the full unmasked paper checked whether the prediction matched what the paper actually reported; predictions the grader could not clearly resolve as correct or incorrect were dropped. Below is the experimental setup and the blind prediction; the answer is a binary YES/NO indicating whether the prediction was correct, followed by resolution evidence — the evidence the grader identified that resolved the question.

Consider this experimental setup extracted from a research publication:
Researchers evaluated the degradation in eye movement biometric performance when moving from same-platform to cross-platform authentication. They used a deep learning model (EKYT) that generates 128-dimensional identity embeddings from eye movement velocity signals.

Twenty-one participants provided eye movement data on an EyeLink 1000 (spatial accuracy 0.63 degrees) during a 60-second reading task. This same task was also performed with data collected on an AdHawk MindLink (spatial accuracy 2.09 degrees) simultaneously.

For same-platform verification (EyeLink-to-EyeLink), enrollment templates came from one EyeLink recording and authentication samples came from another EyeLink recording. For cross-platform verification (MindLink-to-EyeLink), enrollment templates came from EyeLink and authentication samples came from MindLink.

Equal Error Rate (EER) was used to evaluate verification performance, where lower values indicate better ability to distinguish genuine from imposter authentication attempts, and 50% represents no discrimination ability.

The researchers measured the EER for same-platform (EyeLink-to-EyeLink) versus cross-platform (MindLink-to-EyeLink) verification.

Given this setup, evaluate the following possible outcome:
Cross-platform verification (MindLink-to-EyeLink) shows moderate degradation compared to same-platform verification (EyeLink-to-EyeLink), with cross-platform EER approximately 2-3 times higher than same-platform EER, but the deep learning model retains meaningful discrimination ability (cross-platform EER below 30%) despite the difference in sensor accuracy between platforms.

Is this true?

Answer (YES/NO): NO